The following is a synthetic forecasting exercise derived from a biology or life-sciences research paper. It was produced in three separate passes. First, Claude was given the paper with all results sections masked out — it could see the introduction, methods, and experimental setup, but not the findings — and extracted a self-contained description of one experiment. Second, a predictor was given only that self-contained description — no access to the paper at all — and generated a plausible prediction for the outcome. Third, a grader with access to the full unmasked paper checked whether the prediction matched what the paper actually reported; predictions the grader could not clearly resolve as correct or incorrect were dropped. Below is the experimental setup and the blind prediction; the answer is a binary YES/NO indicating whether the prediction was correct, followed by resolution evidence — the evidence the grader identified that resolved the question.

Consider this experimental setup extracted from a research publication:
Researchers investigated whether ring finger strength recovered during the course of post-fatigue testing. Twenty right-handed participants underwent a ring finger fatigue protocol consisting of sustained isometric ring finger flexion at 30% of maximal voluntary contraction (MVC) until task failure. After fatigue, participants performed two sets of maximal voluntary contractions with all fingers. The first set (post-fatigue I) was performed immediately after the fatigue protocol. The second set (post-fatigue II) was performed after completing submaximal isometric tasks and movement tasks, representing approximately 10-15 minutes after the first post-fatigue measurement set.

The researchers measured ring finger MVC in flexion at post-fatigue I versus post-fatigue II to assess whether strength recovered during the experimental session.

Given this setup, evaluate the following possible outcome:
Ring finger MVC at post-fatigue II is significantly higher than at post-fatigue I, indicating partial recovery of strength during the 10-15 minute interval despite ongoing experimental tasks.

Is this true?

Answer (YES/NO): NO